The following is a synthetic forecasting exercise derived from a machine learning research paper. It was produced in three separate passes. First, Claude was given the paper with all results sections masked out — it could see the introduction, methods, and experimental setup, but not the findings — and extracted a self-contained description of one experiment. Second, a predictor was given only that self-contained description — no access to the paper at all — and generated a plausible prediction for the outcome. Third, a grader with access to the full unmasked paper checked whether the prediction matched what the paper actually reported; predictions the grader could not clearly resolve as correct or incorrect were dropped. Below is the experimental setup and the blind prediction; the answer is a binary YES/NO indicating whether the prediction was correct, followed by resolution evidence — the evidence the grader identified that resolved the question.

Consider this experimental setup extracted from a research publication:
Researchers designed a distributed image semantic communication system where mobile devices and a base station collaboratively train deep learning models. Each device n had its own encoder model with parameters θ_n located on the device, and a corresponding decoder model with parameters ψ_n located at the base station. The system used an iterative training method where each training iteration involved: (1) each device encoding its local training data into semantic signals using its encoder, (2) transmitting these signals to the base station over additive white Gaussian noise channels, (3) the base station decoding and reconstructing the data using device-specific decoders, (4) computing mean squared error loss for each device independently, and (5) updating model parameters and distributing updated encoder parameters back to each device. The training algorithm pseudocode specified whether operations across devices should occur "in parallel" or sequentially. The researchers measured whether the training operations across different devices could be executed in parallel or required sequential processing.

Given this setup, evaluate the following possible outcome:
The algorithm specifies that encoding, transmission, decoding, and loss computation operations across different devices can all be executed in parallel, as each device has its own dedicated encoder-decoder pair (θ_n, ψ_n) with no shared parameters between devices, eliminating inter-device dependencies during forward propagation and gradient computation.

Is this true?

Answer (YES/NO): YES